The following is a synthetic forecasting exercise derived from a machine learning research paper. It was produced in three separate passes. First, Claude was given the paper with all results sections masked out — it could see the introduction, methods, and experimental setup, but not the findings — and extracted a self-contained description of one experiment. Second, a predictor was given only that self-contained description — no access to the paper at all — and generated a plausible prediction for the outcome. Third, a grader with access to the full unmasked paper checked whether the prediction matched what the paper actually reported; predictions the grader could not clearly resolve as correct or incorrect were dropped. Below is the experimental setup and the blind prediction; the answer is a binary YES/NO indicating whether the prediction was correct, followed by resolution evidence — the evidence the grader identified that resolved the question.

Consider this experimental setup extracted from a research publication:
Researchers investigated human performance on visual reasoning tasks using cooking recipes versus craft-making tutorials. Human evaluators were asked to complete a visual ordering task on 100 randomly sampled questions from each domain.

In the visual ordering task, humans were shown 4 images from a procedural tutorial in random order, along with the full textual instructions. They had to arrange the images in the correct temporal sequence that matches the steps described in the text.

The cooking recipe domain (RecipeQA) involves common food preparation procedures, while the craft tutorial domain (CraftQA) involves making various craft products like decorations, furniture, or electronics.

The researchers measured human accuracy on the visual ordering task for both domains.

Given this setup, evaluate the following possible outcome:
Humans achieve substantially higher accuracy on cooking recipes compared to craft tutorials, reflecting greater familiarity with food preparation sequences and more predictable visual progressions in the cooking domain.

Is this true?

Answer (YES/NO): NO